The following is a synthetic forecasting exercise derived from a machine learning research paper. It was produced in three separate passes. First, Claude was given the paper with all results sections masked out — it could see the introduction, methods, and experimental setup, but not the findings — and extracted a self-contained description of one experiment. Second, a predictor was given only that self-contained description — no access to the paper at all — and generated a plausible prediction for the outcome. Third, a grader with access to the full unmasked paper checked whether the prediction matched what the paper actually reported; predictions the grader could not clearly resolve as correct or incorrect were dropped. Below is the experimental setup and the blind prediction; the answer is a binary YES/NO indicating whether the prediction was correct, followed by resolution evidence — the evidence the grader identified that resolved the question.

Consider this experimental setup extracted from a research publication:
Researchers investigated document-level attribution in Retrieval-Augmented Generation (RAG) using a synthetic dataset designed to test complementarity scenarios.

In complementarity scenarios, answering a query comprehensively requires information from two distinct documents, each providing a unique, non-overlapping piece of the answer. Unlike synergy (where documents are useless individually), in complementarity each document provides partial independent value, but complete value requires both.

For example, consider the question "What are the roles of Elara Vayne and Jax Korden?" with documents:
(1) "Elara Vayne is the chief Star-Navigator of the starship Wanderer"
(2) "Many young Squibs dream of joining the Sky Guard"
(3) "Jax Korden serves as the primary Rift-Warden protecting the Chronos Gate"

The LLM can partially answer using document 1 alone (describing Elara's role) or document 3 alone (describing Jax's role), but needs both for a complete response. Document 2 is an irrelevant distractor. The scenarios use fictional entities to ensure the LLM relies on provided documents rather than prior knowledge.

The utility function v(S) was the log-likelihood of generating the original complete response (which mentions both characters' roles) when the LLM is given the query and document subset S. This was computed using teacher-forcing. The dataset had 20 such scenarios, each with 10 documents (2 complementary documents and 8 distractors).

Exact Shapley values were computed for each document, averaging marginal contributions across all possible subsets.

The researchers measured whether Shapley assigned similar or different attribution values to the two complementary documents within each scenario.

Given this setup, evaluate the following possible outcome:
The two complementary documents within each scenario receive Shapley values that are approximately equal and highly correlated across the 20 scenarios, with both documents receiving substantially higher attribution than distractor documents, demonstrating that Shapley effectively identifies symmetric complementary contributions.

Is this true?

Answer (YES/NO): NO